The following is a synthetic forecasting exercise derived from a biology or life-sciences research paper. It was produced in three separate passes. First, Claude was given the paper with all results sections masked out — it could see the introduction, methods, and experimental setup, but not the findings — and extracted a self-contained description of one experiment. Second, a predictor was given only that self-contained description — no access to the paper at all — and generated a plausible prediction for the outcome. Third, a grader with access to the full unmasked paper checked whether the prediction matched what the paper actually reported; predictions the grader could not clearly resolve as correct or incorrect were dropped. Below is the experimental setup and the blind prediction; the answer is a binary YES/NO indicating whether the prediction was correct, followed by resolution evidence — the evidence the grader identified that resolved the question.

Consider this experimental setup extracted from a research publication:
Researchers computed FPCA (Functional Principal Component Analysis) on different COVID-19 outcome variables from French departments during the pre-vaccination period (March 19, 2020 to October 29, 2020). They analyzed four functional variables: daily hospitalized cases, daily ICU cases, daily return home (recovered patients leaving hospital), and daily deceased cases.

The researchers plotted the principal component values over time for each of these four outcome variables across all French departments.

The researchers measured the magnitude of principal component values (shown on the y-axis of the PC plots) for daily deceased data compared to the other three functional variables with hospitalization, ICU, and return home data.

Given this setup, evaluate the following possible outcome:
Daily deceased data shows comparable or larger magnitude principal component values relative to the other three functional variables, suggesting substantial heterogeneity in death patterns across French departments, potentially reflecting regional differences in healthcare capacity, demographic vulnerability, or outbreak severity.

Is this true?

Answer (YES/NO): NO